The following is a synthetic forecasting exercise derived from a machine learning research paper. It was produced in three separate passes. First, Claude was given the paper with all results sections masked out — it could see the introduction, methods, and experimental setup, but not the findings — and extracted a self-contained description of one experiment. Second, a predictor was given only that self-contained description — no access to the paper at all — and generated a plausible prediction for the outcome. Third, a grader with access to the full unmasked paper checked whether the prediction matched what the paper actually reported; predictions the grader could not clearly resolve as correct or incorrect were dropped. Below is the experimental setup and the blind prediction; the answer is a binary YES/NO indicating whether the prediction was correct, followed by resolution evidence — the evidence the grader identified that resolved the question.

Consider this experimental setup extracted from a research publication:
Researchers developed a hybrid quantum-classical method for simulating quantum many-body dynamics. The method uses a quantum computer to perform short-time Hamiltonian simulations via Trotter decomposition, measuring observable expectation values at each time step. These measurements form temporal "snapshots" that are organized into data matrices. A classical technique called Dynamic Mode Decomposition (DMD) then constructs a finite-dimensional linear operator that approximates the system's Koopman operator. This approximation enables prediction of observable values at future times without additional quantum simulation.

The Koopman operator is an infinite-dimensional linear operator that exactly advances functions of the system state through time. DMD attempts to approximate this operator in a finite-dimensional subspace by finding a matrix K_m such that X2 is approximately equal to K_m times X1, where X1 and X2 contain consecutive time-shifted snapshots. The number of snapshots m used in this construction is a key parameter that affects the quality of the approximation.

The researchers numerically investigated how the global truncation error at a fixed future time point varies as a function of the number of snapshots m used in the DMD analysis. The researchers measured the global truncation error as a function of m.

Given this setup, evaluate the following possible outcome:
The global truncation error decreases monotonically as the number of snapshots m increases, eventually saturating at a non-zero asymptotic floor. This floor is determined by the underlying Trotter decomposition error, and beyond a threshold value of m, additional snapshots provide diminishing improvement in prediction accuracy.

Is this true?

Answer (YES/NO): NO